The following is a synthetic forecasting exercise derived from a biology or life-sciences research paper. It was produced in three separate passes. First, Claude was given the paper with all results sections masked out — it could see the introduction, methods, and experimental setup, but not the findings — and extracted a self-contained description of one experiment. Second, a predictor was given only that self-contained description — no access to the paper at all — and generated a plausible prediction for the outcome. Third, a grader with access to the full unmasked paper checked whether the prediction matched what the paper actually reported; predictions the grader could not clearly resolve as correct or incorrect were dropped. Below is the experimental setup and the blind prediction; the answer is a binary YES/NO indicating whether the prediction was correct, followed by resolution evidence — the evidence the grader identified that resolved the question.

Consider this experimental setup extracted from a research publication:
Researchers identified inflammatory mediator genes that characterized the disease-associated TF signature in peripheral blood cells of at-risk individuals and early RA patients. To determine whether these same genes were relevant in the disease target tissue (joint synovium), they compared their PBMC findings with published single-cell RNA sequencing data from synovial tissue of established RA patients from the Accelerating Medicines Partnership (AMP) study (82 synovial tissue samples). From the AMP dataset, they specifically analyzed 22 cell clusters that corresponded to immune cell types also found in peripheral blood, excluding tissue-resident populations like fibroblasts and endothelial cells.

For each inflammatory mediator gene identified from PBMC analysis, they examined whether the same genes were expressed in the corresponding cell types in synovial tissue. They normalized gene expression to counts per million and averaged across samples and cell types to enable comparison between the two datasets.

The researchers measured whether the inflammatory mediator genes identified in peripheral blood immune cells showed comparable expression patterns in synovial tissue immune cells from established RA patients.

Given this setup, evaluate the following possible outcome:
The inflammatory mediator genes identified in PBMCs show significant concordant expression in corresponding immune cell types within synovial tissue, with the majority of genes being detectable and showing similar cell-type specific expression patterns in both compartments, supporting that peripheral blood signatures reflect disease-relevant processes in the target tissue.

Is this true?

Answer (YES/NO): YES